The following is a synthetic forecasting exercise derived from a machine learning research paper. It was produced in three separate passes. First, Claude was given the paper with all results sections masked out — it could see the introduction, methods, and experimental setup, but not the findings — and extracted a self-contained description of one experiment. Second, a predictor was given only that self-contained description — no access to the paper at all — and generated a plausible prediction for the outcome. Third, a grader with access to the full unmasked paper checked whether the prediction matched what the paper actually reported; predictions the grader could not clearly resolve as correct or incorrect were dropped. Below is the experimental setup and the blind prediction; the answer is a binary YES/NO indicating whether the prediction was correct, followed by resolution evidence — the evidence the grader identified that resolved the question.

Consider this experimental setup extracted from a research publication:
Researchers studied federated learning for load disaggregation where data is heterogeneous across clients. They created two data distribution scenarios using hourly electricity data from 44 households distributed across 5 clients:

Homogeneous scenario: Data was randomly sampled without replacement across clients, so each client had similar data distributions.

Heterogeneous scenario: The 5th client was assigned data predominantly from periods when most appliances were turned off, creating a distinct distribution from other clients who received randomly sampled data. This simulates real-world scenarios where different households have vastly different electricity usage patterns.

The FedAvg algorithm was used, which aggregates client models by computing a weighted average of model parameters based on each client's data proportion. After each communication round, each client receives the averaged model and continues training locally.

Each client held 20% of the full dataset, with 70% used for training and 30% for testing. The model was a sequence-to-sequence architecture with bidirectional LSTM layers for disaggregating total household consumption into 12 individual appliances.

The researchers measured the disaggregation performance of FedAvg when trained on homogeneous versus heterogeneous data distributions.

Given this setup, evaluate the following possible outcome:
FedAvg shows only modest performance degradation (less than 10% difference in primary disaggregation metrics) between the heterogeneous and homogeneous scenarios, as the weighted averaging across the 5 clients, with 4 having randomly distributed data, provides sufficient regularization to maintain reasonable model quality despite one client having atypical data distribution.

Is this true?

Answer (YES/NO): NO